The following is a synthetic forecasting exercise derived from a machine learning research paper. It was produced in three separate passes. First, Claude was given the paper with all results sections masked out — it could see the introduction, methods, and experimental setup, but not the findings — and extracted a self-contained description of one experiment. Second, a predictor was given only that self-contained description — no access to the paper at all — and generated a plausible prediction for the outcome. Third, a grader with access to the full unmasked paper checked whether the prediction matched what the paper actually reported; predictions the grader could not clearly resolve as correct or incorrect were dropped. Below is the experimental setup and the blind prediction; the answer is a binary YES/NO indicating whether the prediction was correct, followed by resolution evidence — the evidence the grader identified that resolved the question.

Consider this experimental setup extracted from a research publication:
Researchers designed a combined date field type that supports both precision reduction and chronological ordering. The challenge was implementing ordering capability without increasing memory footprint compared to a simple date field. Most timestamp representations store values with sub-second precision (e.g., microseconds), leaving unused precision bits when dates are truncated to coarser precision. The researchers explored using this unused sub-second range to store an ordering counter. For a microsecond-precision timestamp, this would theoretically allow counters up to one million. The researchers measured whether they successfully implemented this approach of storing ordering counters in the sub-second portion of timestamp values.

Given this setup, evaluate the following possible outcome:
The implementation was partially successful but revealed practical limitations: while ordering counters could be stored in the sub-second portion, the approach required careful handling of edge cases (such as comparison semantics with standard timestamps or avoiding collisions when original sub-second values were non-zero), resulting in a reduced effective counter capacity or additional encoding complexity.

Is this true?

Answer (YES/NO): NO